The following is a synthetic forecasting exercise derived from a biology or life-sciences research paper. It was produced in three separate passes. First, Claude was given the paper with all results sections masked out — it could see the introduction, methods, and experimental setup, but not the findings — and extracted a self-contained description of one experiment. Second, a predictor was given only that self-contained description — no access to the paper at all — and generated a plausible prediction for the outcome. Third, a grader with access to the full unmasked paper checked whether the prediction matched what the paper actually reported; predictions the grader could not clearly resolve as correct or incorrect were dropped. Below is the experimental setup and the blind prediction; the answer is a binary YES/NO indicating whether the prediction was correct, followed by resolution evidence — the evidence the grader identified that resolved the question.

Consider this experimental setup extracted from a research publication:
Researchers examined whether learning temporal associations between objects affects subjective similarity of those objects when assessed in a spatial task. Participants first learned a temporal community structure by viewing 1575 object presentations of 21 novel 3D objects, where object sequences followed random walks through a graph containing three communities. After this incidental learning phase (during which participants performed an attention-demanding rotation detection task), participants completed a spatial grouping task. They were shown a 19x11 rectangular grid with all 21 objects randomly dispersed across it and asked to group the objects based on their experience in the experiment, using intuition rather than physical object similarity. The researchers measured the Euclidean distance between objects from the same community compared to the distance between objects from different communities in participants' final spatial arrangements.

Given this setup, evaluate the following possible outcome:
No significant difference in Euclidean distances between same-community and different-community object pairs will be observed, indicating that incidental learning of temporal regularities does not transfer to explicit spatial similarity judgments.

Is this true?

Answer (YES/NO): NO